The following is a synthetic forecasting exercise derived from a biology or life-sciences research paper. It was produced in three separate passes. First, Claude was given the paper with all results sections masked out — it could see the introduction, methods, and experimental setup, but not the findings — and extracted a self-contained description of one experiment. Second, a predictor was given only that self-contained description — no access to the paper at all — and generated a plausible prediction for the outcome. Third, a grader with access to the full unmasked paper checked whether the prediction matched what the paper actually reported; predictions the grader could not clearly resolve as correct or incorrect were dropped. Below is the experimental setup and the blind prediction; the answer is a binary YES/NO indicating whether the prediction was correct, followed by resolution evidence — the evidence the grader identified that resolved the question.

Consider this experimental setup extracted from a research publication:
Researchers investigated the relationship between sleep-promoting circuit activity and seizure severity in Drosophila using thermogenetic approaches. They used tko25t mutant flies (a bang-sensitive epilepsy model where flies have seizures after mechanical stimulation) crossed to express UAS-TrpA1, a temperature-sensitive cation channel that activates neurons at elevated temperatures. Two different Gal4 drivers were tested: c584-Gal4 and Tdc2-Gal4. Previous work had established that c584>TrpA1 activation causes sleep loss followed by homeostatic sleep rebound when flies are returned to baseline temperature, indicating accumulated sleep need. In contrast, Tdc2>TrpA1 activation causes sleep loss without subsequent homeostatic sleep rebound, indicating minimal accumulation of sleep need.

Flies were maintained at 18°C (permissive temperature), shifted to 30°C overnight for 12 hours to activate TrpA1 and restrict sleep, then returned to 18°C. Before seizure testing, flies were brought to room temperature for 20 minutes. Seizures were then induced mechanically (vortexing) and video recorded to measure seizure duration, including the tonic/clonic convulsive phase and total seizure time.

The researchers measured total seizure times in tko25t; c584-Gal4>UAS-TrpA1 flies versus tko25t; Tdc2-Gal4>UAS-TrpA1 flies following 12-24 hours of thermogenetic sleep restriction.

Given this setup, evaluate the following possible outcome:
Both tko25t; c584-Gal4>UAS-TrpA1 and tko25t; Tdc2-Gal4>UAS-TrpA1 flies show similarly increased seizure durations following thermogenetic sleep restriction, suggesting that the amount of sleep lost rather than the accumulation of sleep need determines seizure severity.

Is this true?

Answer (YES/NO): NO